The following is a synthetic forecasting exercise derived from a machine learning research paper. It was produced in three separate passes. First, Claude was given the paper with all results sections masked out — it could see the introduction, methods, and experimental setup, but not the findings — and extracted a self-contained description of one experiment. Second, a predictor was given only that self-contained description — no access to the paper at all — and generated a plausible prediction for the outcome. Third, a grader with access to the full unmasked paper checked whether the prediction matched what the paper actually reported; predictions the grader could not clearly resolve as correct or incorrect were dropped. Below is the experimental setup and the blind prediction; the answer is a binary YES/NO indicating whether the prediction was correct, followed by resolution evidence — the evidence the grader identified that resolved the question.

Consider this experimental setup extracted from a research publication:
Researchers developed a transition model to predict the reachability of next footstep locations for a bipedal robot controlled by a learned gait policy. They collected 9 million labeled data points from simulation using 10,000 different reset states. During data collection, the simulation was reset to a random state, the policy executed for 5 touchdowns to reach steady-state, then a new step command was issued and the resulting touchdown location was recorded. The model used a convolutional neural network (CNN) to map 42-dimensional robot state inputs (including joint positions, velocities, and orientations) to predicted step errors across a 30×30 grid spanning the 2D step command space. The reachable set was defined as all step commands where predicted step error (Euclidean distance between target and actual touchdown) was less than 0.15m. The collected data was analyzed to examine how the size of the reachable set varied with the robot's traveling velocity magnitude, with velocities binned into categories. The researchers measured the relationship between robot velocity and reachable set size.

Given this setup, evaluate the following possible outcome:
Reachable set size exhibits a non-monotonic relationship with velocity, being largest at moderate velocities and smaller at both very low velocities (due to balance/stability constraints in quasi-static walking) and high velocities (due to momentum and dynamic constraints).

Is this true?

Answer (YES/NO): NO